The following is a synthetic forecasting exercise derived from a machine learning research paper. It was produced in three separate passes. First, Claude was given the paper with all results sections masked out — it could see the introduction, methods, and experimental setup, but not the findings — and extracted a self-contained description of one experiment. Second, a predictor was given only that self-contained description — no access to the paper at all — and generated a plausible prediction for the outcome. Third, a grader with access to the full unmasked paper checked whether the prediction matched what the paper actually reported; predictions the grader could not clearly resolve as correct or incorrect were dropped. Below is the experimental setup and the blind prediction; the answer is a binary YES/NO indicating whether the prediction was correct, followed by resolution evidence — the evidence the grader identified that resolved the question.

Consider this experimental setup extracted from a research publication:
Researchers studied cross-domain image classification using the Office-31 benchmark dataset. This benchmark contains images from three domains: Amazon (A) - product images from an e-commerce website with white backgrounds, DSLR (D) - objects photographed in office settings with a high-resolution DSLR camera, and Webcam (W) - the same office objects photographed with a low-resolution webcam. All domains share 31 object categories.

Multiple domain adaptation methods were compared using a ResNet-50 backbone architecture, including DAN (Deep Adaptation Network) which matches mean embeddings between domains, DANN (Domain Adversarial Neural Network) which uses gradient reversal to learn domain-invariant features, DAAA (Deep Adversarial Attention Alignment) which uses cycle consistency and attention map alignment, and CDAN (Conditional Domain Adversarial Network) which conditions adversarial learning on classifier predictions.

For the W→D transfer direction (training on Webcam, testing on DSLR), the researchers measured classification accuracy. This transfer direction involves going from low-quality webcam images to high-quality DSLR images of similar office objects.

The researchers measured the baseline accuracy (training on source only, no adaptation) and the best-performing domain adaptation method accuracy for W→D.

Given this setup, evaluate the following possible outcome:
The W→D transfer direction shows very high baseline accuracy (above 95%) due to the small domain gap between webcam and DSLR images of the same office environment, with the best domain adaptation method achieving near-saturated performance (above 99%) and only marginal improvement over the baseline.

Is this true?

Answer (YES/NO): YES